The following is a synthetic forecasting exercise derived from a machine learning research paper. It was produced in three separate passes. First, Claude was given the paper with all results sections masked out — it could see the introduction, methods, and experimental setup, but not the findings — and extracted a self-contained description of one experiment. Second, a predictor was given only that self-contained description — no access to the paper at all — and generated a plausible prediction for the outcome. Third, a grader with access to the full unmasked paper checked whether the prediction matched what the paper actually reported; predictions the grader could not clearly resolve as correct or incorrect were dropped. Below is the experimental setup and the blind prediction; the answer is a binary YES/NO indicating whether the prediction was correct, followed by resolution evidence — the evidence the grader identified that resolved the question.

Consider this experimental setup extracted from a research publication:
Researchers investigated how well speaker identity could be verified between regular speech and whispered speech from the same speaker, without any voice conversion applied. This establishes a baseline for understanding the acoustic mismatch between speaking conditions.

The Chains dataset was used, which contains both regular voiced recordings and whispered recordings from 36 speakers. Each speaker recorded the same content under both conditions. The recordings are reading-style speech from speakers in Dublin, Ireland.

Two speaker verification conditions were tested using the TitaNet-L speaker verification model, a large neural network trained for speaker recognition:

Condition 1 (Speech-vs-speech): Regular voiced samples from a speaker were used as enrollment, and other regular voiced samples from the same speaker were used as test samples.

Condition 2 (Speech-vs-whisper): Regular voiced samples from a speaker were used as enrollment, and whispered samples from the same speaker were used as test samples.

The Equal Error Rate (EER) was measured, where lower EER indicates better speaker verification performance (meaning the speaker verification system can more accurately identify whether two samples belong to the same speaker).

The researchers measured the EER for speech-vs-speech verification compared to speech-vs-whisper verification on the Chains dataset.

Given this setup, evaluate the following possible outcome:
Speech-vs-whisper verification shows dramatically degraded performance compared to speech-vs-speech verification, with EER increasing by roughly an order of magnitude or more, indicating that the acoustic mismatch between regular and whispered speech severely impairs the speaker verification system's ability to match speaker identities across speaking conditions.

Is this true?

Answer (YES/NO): YES